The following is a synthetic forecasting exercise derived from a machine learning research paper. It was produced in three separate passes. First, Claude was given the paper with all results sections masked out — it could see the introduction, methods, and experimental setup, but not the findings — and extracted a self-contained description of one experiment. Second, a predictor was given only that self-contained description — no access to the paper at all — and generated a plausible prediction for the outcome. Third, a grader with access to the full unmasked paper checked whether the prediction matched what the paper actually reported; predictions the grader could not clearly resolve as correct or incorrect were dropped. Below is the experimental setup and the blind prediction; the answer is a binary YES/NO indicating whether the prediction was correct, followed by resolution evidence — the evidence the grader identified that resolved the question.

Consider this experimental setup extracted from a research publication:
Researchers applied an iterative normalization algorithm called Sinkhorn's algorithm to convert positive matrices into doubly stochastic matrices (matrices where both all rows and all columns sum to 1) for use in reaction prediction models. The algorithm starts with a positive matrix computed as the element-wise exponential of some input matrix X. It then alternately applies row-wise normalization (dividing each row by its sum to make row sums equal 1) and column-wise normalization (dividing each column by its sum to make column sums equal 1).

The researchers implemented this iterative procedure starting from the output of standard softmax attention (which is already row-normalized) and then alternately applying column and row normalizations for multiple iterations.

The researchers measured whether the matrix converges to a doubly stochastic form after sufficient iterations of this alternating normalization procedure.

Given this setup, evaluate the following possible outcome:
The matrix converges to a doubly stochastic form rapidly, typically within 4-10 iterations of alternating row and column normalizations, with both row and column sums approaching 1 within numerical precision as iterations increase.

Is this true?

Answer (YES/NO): NO